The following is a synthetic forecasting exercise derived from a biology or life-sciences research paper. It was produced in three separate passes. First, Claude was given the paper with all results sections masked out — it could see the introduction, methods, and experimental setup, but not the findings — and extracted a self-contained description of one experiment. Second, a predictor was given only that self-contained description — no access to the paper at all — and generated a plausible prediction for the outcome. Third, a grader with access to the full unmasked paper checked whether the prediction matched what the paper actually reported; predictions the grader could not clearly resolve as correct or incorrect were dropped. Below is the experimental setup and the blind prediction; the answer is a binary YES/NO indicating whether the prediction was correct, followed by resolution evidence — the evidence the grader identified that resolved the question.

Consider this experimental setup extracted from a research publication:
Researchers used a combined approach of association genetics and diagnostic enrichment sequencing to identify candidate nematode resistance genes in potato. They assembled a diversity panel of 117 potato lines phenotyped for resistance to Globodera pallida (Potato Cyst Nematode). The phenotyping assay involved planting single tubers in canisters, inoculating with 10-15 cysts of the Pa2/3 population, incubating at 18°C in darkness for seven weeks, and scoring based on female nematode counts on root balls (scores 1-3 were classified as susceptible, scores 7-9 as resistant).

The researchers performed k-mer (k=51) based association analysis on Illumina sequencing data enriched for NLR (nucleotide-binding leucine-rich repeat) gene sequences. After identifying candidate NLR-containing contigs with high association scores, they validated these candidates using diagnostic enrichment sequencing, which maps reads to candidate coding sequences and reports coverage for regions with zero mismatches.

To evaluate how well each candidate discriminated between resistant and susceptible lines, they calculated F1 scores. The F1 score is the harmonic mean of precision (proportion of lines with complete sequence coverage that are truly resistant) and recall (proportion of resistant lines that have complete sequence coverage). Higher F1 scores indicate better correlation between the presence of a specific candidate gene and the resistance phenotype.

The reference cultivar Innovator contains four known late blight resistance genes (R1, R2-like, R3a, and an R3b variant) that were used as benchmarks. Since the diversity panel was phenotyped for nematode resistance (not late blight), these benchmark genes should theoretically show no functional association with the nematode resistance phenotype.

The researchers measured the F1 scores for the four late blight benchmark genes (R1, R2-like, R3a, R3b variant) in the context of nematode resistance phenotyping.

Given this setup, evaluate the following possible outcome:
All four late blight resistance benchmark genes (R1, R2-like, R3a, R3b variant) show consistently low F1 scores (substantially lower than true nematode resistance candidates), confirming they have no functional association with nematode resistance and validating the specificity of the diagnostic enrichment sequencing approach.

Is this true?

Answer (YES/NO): YES